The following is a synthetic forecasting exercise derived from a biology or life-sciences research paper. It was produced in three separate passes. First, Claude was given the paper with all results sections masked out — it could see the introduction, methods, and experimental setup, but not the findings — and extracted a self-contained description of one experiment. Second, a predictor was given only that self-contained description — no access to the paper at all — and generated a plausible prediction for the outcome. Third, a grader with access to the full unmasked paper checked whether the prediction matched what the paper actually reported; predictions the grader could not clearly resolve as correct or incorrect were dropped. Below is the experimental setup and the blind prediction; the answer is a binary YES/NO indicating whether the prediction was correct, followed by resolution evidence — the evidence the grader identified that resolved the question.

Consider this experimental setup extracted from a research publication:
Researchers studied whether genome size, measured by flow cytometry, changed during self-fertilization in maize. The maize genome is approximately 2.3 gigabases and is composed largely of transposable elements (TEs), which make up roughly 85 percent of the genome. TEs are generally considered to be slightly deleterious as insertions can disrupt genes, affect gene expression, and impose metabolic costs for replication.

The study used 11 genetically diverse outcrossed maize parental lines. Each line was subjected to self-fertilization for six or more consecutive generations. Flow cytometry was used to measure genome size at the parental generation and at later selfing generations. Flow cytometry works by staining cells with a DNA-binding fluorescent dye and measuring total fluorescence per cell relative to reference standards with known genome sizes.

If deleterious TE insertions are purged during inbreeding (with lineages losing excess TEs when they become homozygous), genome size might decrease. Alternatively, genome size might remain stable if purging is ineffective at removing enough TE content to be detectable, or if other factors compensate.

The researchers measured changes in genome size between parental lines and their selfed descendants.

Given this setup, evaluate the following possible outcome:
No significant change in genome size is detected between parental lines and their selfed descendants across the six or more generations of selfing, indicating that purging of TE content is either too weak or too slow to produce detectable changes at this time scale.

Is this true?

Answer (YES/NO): NO